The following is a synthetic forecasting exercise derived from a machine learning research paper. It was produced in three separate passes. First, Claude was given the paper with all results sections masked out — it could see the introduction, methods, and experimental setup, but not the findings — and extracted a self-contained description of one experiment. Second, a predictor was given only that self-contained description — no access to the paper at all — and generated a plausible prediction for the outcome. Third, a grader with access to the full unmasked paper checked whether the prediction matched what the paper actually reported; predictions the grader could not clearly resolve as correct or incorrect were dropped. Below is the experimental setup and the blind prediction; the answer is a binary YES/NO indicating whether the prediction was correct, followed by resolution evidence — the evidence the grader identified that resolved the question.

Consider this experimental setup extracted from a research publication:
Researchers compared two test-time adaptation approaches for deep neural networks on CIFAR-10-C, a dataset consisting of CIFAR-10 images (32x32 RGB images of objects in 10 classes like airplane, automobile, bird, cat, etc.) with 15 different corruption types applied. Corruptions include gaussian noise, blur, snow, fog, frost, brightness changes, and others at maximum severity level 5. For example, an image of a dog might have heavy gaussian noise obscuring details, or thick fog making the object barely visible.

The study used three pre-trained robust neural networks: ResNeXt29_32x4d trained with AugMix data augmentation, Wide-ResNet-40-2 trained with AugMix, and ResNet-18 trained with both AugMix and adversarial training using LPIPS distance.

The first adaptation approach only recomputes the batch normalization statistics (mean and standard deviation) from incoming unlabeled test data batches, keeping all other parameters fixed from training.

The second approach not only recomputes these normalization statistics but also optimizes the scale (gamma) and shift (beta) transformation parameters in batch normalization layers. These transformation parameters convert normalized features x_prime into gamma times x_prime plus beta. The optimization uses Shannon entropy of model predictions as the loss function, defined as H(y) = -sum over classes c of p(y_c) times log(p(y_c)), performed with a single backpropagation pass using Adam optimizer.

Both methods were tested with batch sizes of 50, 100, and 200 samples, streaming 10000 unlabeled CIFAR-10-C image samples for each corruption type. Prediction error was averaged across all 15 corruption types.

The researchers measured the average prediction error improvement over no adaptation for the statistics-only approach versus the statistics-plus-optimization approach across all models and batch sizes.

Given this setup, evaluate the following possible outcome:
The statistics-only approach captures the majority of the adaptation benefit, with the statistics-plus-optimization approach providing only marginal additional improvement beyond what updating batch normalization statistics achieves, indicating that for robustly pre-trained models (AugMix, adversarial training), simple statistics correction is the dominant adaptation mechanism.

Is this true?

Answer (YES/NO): NO